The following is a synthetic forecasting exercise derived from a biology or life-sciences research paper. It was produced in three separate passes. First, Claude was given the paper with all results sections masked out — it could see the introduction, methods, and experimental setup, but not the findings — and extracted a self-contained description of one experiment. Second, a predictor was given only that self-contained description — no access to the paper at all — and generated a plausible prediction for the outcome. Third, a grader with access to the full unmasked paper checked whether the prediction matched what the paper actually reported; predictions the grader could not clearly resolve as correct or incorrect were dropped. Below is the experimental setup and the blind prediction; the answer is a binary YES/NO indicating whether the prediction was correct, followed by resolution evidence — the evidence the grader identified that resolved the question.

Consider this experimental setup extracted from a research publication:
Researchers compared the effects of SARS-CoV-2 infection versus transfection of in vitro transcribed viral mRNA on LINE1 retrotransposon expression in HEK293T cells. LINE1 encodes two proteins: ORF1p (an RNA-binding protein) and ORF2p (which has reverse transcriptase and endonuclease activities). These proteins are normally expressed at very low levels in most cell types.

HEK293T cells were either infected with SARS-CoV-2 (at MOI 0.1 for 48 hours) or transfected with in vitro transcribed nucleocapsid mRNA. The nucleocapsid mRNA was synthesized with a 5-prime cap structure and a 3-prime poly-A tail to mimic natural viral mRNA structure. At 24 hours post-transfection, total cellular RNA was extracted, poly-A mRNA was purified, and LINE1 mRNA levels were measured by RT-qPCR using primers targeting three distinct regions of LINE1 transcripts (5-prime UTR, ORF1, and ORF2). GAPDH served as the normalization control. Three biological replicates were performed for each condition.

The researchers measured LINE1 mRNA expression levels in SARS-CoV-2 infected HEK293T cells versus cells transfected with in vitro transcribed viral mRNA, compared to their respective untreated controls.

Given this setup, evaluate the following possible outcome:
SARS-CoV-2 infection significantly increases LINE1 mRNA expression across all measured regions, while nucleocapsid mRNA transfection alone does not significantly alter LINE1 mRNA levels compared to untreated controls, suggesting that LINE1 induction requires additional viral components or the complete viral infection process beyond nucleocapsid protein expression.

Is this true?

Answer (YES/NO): NO